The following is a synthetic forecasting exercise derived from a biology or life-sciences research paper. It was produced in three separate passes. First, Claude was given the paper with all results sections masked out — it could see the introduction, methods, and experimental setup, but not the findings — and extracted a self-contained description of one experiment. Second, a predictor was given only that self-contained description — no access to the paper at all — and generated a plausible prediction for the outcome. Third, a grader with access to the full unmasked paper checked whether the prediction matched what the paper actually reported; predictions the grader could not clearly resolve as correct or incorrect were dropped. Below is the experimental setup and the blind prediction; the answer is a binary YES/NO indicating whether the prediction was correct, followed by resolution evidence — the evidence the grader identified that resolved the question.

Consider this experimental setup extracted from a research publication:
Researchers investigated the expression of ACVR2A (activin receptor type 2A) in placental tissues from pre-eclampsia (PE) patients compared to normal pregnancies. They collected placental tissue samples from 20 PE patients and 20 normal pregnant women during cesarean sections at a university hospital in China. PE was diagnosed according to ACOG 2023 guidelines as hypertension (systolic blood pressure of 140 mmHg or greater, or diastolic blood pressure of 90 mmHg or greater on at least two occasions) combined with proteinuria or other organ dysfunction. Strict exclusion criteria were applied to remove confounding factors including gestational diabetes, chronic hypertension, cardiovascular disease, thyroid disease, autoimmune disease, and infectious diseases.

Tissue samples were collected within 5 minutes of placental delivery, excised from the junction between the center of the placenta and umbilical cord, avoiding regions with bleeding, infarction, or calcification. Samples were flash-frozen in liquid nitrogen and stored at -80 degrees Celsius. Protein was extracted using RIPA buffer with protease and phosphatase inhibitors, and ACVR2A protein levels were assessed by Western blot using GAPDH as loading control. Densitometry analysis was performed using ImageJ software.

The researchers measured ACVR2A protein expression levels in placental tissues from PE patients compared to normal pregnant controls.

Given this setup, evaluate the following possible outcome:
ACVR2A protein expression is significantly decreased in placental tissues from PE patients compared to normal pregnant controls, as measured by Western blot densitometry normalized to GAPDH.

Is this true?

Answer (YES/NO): YES